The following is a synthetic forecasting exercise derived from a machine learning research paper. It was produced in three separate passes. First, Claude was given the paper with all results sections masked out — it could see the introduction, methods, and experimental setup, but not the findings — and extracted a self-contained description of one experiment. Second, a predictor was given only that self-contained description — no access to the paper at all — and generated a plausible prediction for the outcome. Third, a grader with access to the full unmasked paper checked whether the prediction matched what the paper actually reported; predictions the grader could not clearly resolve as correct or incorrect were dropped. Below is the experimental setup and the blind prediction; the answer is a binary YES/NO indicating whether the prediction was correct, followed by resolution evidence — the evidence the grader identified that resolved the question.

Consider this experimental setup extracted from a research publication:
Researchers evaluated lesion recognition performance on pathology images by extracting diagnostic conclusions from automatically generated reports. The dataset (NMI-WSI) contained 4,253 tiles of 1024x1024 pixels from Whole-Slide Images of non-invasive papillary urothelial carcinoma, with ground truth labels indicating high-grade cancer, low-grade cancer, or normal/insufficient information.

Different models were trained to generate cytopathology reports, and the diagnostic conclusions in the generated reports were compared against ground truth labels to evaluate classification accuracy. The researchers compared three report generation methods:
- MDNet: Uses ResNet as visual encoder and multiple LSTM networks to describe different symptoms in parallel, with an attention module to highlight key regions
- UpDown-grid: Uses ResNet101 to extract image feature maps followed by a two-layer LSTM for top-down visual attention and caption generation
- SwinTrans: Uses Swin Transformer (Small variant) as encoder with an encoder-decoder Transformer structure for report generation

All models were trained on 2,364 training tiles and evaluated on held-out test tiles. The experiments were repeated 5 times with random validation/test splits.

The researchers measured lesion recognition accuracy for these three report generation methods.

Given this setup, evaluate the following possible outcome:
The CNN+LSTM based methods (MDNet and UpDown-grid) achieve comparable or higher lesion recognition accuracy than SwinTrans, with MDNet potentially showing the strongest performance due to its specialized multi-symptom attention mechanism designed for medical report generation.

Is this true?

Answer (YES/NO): NO